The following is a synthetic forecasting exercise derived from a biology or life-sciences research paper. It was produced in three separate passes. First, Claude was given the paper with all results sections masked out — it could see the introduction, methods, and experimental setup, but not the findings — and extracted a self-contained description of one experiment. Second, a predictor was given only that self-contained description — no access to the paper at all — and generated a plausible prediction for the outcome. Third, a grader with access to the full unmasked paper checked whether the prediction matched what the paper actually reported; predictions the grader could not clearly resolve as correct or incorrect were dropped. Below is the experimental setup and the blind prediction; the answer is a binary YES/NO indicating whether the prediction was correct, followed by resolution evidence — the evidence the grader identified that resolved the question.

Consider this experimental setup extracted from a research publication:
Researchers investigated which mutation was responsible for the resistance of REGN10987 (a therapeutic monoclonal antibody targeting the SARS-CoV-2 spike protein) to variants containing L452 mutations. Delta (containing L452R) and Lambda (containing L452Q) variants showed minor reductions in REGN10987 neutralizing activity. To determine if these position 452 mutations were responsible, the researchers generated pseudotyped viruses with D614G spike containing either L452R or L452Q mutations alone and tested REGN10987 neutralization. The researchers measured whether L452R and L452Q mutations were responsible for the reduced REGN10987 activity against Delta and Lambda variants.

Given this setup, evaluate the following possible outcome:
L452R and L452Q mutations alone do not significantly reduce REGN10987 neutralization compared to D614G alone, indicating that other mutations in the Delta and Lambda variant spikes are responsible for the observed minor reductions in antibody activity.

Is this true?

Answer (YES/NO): NO